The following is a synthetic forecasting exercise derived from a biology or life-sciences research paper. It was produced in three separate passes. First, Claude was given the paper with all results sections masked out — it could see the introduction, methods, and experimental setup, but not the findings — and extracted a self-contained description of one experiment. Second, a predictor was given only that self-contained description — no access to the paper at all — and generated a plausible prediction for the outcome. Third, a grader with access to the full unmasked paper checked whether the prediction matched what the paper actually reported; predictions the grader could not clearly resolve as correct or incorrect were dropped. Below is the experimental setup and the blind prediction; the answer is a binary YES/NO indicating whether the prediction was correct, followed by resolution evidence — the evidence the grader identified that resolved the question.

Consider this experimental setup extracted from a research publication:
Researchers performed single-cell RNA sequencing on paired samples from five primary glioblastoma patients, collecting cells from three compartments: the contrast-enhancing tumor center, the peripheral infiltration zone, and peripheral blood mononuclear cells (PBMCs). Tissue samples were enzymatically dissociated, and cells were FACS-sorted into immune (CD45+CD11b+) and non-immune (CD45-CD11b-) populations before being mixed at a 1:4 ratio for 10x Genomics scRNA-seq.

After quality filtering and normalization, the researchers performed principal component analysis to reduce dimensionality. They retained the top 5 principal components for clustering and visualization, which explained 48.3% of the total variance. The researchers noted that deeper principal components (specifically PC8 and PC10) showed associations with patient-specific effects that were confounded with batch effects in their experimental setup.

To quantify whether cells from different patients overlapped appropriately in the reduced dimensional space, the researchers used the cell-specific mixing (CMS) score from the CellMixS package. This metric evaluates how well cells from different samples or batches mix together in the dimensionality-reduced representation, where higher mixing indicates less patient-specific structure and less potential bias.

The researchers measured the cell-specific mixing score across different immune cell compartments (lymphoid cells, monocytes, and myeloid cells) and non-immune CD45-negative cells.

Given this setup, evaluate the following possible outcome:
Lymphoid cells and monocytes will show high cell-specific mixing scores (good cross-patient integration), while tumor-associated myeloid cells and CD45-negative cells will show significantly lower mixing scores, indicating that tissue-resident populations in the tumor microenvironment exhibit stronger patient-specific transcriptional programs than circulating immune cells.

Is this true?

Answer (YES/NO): NO